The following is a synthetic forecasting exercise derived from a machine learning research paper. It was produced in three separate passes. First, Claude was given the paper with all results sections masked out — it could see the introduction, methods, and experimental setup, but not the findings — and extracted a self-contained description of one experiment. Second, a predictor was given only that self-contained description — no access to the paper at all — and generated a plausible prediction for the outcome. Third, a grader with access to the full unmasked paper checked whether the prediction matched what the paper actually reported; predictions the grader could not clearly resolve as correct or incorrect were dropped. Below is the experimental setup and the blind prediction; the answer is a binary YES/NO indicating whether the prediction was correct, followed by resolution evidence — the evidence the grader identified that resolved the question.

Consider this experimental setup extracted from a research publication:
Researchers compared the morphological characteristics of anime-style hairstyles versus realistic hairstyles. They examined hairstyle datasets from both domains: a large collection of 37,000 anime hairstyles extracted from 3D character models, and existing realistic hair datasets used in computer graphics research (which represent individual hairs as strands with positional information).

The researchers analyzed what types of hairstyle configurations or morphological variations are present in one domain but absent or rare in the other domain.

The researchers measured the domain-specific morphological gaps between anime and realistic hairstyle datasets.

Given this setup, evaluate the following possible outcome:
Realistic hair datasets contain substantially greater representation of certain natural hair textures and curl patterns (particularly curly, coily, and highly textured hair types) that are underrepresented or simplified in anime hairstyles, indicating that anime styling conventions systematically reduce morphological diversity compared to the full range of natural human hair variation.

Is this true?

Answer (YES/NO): NO